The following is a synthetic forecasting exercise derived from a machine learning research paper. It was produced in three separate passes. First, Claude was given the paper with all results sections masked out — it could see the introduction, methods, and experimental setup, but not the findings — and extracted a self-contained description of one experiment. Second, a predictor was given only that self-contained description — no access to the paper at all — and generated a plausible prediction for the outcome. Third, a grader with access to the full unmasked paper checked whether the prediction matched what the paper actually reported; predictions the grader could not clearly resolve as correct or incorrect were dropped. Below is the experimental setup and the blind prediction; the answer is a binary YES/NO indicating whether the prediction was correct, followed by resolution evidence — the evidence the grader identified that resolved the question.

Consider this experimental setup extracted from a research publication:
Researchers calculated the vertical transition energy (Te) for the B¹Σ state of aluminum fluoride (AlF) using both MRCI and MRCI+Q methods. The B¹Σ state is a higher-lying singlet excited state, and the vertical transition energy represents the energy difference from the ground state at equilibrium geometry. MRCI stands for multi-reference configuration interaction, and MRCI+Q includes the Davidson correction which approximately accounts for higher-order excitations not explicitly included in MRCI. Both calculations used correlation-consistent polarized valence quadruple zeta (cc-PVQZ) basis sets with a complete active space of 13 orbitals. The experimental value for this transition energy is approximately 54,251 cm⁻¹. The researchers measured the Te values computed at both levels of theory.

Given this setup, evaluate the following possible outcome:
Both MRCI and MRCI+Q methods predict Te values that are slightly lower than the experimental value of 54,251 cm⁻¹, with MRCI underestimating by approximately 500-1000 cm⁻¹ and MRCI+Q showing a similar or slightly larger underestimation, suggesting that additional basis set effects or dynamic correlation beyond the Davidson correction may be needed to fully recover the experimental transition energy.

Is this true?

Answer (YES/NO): NO